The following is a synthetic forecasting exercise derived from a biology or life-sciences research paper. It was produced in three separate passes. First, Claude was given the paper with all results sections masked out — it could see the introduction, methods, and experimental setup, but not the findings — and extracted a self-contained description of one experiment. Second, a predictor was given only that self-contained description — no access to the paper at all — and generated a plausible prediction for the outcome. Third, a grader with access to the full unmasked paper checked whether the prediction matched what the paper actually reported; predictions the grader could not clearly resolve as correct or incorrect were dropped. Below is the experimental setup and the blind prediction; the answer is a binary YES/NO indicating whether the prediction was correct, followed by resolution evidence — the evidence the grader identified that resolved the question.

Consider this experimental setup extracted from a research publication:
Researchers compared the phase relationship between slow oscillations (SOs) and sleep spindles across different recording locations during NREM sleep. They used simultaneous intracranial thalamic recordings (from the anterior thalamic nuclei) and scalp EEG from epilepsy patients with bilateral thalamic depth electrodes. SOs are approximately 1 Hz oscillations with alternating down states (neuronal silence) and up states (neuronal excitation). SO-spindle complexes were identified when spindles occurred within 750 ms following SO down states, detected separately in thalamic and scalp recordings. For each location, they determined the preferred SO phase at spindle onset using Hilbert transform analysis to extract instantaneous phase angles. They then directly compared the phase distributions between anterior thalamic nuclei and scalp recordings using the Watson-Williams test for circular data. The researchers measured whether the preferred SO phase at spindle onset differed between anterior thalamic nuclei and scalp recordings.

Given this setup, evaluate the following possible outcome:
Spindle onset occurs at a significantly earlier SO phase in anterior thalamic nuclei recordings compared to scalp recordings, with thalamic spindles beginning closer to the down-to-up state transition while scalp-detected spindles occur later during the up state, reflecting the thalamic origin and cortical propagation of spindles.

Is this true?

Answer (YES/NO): NO